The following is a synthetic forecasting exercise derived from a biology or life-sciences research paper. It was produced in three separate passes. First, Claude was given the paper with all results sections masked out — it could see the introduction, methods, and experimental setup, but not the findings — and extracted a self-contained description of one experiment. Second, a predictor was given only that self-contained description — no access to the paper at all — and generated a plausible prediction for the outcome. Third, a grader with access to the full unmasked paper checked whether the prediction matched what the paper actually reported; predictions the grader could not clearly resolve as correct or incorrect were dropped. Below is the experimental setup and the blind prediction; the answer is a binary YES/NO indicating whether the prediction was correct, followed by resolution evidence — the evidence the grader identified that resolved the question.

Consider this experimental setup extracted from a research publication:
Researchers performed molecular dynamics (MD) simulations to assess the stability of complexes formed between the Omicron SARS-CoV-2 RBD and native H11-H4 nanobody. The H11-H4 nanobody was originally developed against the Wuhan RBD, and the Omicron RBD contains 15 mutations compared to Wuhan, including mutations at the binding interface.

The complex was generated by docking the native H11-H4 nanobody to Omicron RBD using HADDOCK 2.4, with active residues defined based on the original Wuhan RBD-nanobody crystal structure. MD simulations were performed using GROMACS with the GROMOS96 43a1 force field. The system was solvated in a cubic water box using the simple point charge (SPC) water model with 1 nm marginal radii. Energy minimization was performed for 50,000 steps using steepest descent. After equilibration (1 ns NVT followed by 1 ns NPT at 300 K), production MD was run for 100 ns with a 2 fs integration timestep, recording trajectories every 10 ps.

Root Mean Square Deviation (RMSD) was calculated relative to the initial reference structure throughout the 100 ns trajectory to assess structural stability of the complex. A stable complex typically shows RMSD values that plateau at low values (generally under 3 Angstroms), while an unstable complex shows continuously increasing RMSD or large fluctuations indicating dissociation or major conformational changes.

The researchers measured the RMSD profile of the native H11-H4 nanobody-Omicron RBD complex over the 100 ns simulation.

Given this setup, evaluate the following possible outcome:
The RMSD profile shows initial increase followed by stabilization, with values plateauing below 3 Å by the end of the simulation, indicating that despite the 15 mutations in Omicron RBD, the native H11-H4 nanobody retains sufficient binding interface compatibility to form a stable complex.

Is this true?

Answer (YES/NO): NO